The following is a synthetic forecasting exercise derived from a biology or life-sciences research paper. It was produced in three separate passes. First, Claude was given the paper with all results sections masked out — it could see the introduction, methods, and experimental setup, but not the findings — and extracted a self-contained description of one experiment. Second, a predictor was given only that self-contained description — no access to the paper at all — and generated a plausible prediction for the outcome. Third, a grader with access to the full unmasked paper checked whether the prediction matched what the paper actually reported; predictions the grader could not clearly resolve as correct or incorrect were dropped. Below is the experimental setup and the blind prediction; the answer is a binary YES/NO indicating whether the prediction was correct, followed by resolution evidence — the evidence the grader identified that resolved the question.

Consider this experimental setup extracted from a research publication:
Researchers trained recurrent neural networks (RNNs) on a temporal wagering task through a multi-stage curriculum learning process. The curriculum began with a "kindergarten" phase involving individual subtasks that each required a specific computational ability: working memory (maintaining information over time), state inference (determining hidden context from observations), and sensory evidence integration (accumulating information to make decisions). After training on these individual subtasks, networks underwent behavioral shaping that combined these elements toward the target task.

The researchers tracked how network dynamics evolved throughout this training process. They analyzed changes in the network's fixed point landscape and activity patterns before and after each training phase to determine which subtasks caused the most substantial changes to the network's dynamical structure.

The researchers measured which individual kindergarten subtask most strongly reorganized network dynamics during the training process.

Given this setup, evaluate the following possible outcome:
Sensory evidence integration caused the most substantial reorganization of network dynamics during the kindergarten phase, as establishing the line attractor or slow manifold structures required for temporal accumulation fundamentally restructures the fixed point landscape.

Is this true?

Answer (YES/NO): NO